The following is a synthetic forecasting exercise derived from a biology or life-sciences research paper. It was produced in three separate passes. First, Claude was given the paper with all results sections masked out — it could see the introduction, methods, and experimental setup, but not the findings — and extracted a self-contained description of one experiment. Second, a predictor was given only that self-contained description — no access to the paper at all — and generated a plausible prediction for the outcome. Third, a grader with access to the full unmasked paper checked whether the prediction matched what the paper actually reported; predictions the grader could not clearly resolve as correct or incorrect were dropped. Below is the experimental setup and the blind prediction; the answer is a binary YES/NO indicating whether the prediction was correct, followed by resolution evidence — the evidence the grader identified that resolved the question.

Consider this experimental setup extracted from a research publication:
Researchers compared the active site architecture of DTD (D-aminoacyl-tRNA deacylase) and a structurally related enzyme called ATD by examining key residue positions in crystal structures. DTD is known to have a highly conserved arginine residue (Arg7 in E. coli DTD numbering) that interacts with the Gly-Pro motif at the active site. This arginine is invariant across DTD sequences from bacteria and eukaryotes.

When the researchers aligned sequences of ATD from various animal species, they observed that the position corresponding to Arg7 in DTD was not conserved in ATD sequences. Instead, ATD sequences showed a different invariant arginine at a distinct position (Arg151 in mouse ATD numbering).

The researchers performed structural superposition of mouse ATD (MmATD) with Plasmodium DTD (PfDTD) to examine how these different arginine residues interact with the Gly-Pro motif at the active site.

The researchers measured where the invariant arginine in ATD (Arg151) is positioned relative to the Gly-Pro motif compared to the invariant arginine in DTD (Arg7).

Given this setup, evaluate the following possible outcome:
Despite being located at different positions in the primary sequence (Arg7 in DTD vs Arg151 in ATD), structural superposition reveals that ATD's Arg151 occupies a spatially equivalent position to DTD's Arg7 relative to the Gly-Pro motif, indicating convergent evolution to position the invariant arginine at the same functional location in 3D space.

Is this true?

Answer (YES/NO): NO